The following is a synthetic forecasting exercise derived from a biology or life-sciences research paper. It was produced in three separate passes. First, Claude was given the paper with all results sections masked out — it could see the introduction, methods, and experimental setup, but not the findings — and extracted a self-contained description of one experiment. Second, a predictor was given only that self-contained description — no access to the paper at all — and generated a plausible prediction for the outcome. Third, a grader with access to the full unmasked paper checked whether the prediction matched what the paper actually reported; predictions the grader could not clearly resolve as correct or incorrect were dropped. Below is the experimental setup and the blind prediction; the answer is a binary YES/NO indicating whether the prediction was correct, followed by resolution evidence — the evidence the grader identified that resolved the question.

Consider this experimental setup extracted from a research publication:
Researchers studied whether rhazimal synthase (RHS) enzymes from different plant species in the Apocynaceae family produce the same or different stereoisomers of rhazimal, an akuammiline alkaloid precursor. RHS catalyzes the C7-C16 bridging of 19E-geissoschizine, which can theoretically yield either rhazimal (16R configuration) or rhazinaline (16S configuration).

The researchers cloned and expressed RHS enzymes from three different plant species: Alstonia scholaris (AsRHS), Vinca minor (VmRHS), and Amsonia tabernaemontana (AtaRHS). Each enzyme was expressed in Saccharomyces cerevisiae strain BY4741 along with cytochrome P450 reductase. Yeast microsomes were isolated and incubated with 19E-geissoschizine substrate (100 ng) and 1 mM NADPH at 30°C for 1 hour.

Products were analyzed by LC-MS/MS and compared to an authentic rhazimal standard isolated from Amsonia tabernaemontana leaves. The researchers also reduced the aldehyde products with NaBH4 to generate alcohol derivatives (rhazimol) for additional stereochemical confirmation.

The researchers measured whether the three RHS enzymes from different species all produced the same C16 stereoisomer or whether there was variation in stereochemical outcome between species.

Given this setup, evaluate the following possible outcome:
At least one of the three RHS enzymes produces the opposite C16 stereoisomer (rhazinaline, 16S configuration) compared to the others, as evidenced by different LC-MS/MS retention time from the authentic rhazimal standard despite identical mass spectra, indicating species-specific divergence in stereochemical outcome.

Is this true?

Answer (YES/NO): NO